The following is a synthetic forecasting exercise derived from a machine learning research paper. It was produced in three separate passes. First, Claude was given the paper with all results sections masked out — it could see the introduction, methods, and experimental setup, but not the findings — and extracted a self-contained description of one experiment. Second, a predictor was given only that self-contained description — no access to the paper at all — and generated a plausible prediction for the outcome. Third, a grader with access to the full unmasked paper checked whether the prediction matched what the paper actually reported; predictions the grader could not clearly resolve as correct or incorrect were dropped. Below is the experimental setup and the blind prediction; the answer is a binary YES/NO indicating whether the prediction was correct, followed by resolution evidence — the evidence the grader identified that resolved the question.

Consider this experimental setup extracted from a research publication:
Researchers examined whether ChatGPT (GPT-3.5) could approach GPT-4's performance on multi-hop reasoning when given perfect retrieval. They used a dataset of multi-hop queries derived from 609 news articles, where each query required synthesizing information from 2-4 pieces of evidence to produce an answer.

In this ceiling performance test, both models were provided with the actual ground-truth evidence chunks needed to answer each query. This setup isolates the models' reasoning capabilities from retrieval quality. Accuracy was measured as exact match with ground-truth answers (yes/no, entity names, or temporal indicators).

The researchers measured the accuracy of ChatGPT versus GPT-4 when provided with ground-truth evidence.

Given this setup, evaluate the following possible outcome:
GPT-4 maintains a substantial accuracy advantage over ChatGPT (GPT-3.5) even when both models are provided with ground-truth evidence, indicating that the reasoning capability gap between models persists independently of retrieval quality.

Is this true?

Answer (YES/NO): YES